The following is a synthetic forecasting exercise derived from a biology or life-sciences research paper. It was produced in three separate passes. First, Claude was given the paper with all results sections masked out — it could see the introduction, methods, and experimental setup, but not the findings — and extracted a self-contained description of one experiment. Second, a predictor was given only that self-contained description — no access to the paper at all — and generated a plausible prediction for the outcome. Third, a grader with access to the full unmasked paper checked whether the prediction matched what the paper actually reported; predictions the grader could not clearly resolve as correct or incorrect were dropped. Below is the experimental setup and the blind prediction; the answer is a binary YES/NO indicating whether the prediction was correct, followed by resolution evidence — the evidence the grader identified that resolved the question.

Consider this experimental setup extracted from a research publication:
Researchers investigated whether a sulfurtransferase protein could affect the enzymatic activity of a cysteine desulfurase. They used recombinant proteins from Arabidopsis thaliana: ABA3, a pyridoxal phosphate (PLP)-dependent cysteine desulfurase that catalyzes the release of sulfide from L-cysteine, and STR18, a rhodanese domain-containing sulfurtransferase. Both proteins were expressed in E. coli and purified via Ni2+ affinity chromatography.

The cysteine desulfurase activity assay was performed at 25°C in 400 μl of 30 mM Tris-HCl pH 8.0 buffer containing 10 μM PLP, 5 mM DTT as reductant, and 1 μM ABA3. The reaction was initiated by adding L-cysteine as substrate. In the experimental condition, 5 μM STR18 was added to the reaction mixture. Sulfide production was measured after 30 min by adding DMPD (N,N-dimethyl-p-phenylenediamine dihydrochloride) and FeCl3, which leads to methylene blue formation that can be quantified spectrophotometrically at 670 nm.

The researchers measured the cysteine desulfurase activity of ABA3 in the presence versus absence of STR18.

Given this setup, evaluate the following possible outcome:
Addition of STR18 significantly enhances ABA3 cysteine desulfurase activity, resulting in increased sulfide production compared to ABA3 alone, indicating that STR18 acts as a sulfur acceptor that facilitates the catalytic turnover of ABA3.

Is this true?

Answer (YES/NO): YES